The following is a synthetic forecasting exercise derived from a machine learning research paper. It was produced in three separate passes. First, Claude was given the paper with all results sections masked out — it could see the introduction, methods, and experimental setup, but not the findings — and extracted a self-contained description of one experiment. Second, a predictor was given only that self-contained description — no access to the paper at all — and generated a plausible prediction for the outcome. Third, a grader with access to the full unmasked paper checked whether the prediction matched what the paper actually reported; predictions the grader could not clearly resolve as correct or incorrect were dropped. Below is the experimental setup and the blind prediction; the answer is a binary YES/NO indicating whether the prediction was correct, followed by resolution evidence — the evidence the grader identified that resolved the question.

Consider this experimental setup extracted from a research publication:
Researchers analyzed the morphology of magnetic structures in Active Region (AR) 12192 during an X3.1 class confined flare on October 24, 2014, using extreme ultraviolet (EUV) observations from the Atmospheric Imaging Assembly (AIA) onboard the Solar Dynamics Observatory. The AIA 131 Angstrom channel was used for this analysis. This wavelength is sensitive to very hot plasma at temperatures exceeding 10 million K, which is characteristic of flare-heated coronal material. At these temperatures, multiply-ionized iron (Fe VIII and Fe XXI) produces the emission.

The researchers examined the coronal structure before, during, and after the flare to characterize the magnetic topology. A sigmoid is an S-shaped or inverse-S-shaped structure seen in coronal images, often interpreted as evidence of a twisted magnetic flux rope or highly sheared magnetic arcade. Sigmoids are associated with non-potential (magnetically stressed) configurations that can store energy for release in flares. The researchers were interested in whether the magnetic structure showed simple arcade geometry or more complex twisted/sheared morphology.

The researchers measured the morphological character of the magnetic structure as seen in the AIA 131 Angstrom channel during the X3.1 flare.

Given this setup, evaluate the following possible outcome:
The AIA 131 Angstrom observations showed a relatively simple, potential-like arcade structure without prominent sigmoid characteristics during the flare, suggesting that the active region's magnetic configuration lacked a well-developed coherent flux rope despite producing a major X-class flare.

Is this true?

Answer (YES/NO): NO